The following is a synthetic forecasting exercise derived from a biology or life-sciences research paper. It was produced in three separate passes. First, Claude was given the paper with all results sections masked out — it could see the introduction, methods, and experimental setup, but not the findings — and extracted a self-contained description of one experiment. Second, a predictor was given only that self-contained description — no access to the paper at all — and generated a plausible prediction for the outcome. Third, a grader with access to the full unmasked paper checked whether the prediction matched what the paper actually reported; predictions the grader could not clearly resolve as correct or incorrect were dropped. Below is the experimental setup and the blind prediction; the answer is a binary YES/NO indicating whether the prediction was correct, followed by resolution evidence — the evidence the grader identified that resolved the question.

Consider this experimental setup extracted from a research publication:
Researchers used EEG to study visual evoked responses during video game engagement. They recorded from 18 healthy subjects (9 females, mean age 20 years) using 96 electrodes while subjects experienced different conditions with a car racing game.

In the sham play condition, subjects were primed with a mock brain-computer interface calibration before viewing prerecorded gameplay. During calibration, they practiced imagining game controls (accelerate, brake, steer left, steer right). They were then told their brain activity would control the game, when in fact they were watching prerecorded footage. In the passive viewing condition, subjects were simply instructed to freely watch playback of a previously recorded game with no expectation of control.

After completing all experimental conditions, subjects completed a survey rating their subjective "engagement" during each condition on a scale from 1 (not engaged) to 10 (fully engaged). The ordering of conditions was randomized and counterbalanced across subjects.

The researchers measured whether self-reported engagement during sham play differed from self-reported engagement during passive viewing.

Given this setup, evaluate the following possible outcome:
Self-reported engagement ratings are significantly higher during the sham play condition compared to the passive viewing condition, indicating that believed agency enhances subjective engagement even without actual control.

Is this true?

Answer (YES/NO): YES